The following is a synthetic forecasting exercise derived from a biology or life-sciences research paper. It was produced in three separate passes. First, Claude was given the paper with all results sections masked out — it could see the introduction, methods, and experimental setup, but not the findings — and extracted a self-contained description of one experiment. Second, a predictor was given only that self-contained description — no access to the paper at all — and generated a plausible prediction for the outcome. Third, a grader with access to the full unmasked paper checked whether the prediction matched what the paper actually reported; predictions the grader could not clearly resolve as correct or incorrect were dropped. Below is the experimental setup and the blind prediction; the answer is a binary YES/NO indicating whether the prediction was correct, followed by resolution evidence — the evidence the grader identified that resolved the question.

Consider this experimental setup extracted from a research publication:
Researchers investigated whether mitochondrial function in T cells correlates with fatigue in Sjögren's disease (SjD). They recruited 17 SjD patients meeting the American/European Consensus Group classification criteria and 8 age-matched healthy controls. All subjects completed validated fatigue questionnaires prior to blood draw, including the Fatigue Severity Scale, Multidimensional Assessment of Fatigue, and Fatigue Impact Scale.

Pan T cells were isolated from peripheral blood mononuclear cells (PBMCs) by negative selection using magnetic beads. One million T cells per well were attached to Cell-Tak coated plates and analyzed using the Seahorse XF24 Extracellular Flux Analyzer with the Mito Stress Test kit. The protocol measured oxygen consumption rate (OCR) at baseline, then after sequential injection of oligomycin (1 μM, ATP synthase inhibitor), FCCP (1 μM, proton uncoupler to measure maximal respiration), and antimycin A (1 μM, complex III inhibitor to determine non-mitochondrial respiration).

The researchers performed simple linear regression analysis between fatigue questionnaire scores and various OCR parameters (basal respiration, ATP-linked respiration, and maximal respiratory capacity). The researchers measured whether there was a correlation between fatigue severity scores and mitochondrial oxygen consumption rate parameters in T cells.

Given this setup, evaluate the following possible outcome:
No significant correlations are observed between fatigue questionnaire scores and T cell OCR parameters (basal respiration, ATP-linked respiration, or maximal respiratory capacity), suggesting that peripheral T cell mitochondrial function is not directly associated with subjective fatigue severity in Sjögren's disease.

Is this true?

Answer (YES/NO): NO